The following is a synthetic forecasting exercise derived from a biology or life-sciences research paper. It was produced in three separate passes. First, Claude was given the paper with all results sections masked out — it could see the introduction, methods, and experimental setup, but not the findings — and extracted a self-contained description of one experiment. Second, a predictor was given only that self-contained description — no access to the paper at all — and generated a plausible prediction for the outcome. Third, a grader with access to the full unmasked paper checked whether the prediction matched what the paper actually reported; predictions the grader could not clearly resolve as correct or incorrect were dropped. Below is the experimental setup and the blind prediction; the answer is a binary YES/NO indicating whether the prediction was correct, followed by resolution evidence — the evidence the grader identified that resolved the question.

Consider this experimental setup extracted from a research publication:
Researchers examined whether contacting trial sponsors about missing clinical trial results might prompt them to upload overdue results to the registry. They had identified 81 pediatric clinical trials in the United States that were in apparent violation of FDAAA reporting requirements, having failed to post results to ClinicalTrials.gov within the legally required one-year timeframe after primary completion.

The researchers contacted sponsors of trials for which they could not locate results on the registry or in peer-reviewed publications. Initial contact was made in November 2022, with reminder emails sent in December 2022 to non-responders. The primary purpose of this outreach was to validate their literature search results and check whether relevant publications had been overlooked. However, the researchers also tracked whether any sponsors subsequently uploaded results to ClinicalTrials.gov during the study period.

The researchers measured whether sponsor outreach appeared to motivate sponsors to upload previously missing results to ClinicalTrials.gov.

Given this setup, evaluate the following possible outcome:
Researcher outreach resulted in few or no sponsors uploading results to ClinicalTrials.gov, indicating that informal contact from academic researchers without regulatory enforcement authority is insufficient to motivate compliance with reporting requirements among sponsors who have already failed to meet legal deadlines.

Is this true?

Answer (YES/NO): NO